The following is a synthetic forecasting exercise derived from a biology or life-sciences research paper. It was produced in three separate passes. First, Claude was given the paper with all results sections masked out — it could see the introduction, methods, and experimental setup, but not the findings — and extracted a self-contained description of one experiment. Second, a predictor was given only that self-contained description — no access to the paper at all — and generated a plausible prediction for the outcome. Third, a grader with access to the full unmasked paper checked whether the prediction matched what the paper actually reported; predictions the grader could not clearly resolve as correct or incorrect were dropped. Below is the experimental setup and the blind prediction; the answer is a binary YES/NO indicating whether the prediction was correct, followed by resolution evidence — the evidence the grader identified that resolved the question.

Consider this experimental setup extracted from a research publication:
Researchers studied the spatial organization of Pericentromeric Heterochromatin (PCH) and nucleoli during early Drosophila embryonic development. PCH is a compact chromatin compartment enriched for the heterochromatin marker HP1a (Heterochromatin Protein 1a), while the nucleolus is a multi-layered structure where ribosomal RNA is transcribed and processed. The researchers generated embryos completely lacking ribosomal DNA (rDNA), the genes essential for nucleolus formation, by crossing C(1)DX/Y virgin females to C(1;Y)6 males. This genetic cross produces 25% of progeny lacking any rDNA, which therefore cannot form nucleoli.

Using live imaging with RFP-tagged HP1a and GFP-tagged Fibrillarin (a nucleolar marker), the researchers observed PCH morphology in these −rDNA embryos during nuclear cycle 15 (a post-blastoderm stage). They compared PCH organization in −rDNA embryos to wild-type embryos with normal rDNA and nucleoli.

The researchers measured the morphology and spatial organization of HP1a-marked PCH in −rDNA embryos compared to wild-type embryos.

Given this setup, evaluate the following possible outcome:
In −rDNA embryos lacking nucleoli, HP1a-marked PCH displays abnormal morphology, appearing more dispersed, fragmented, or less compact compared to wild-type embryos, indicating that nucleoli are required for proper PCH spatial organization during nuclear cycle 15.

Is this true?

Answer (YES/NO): NO